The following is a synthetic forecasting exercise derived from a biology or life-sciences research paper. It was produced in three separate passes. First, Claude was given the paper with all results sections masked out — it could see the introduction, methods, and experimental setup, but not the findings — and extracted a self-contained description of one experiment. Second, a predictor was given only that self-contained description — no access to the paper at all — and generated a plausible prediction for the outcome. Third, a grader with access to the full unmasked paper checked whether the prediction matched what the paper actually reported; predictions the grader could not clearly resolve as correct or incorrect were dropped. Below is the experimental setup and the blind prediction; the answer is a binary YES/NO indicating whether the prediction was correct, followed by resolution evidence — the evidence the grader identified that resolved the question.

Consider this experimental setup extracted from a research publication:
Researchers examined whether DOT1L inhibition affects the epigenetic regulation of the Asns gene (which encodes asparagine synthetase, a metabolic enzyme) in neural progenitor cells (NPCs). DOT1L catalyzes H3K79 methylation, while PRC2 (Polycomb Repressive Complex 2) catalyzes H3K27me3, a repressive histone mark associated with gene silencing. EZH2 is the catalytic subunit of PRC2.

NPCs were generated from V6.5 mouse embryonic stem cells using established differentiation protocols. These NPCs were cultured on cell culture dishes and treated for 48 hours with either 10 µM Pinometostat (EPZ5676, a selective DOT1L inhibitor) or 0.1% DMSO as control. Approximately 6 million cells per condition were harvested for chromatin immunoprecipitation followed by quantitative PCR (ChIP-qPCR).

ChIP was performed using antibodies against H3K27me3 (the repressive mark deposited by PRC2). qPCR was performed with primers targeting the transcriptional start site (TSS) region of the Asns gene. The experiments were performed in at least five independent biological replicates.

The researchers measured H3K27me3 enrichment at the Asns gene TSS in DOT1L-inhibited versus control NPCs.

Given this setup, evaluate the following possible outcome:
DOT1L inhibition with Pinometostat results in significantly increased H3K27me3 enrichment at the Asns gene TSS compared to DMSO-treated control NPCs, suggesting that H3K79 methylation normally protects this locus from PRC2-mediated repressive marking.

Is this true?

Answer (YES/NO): NO